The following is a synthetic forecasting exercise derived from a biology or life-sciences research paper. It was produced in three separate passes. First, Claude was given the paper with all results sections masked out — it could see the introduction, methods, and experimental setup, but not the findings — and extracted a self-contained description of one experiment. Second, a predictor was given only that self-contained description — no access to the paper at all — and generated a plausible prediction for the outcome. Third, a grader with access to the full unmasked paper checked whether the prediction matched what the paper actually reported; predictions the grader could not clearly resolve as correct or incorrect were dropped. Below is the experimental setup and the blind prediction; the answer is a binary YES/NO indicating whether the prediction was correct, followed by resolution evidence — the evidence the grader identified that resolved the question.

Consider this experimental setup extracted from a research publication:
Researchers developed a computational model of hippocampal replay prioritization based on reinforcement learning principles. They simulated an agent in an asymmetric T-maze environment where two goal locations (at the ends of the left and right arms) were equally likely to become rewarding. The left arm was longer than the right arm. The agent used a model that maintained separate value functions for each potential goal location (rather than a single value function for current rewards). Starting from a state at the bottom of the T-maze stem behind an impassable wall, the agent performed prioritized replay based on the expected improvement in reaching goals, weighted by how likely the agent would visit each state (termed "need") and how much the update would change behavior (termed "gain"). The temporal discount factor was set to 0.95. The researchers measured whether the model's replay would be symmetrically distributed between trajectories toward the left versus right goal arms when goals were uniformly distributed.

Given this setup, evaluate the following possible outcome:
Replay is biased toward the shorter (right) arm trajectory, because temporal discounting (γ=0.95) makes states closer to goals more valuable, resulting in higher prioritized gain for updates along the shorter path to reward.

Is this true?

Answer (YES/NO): NO